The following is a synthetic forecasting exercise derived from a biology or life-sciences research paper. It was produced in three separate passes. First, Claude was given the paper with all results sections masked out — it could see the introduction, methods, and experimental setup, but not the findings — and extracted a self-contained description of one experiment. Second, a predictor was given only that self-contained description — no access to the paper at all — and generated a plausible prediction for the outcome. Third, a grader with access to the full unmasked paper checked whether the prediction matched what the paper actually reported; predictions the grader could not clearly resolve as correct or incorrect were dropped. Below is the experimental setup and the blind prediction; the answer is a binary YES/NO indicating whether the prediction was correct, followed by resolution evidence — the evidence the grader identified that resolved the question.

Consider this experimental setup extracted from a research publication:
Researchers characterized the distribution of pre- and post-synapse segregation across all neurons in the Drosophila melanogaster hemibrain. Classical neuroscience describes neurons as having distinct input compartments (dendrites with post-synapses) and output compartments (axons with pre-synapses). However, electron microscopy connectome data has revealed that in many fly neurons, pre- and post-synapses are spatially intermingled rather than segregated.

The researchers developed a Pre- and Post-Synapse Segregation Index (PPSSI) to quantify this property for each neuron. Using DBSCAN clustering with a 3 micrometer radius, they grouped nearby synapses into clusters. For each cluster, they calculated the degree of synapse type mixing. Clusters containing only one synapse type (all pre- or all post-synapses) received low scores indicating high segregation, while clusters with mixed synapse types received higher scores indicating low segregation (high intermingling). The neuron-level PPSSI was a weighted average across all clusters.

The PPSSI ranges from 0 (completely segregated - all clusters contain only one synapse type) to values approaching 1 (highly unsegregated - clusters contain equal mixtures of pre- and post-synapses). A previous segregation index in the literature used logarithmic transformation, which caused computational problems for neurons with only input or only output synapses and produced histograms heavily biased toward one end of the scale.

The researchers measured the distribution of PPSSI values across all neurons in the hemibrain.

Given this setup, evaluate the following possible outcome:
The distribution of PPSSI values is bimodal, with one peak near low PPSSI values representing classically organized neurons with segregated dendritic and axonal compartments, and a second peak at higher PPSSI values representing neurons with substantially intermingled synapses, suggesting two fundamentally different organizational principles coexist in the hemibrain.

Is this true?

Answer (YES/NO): NO